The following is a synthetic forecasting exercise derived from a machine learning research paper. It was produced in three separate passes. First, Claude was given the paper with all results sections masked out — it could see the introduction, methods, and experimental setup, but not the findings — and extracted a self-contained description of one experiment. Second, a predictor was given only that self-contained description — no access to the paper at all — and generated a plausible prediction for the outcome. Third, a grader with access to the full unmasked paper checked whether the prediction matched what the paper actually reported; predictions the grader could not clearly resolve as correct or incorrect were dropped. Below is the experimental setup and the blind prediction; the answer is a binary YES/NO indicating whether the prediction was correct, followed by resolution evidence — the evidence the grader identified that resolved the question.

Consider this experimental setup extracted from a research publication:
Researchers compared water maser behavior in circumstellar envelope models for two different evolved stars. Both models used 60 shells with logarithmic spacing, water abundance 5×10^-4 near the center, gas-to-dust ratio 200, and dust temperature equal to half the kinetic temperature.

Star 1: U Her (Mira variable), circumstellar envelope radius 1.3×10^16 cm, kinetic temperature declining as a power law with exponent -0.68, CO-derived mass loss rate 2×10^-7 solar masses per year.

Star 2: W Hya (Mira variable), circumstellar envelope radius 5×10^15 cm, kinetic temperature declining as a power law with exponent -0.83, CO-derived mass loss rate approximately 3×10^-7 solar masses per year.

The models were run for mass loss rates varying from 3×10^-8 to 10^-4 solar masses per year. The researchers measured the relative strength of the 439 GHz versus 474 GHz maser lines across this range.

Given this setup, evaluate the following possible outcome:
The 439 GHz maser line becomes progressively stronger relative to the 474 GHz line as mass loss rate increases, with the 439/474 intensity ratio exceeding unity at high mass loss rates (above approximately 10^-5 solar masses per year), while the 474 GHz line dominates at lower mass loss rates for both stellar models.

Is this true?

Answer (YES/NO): NO